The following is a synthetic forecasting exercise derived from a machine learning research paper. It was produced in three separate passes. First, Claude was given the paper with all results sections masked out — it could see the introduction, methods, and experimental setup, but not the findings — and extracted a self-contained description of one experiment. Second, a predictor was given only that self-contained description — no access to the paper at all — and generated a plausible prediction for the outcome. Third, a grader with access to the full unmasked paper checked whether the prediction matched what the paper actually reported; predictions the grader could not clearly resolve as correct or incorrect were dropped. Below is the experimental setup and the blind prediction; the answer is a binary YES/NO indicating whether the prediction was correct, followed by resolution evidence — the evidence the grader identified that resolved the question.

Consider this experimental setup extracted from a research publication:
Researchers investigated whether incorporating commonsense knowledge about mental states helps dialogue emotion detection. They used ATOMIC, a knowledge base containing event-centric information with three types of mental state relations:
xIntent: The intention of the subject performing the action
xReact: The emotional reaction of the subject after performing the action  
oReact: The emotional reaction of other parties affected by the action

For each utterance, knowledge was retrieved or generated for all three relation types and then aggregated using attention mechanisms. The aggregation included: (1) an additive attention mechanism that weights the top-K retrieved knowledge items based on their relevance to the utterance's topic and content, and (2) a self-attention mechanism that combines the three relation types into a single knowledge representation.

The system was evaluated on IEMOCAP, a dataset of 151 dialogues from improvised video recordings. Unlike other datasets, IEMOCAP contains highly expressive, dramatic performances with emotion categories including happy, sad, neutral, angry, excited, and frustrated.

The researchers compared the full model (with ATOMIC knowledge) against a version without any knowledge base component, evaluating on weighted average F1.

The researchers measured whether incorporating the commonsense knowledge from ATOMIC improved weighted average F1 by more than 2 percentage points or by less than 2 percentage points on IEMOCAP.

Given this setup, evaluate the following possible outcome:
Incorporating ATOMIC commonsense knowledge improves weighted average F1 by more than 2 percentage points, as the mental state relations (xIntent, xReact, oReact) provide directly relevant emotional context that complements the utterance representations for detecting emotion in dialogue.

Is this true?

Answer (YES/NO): YES